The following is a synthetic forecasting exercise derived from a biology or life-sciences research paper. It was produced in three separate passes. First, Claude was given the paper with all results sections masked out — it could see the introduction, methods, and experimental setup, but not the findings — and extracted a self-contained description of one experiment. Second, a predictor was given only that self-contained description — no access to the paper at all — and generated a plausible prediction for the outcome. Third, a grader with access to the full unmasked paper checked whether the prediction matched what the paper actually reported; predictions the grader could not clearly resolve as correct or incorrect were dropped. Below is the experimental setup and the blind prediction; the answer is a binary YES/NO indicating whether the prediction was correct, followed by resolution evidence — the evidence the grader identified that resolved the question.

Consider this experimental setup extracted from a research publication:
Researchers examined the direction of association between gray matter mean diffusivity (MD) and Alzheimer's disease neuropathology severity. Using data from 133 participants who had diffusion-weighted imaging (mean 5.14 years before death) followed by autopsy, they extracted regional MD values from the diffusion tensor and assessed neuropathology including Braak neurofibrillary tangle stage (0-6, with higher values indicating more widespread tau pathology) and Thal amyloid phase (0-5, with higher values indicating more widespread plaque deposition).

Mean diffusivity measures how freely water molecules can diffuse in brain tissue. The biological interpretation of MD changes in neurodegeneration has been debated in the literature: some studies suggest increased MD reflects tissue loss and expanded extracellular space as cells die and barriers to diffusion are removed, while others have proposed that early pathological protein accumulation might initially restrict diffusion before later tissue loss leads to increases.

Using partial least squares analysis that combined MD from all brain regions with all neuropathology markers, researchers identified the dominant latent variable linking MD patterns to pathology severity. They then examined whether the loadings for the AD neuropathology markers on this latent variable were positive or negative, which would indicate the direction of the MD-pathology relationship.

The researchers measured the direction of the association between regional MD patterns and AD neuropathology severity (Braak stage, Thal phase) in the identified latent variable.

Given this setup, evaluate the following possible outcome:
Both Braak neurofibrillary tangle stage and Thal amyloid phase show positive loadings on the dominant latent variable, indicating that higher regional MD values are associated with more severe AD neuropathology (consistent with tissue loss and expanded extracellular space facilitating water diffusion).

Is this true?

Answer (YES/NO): YES